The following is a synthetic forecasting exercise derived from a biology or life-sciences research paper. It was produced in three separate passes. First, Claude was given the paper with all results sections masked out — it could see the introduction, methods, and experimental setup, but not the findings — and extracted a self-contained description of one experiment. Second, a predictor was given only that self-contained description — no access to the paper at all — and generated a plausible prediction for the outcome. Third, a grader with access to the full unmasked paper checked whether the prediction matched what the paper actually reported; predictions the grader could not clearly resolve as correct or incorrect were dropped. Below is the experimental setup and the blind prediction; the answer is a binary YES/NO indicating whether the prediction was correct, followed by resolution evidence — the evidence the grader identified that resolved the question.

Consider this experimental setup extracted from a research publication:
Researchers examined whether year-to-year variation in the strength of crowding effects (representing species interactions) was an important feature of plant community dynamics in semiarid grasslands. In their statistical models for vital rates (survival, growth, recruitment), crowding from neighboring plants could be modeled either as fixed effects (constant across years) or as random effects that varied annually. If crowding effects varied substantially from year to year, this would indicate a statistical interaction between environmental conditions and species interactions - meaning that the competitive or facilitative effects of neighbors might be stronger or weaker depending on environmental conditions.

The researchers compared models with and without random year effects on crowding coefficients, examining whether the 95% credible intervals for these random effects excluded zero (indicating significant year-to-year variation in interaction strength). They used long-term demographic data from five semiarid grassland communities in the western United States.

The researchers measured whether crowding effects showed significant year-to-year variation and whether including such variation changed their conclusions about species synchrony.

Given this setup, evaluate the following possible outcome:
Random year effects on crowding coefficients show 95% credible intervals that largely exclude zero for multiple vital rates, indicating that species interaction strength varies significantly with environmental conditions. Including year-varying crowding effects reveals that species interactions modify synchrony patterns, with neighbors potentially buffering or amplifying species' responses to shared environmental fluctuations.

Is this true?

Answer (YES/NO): NO